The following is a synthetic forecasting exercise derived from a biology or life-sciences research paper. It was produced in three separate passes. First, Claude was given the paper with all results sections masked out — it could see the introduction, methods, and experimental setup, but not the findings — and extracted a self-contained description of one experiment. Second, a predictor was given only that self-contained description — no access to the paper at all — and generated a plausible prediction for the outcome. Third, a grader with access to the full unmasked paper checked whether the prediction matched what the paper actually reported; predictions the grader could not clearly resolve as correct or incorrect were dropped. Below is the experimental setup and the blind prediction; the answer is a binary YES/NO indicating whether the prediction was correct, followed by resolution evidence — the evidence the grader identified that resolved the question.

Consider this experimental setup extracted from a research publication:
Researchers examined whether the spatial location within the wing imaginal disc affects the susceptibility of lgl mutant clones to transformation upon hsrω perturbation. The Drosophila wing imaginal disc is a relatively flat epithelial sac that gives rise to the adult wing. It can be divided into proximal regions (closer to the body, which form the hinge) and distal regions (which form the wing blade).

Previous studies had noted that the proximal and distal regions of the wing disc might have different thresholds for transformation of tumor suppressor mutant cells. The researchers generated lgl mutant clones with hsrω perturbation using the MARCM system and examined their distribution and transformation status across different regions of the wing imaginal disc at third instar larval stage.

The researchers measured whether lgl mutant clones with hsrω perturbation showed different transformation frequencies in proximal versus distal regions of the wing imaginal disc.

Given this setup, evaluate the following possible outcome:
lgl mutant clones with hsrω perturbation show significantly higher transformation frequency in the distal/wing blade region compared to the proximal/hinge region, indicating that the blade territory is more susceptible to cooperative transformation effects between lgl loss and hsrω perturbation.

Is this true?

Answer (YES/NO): NO